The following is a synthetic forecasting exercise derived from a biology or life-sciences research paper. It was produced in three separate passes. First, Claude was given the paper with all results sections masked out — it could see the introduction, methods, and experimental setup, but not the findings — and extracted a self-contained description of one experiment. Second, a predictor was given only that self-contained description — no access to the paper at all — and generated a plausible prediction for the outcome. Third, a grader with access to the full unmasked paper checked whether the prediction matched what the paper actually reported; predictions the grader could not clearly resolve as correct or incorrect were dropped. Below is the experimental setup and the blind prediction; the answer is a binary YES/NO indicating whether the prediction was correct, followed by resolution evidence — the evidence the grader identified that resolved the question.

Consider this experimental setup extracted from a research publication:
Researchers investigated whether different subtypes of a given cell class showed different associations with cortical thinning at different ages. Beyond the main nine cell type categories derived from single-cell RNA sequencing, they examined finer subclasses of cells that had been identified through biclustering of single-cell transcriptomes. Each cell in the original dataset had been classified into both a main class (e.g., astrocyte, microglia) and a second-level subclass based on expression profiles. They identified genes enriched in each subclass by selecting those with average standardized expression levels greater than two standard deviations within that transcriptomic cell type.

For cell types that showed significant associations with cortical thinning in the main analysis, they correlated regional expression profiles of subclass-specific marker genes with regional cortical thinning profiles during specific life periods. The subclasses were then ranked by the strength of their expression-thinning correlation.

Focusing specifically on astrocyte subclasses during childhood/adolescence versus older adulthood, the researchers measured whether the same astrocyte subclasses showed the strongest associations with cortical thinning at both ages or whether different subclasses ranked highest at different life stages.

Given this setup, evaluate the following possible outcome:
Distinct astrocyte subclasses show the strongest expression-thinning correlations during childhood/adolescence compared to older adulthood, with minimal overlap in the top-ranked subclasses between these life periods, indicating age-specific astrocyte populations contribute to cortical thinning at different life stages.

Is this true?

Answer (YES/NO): NO